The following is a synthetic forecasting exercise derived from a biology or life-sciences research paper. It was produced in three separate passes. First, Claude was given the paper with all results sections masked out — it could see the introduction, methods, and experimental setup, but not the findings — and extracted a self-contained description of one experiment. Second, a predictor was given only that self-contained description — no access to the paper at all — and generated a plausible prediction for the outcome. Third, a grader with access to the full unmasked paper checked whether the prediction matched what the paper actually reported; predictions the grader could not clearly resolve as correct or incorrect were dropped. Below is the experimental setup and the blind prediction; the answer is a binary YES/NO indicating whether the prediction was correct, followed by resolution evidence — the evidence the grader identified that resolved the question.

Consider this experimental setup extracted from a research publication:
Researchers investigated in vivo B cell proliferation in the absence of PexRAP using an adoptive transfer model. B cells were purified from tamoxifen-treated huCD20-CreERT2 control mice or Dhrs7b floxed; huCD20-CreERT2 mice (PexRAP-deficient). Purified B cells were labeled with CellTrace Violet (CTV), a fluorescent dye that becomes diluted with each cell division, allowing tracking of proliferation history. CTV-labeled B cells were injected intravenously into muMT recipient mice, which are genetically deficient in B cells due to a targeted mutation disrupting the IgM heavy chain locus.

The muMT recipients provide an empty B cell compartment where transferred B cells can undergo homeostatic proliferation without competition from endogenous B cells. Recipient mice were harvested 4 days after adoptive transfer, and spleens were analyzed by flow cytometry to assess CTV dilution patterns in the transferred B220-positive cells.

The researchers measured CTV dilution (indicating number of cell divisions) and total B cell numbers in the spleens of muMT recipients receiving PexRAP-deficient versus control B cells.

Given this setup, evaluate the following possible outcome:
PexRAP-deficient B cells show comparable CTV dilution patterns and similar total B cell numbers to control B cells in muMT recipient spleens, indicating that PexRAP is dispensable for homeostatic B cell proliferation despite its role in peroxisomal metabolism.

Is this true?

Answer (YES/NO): NO